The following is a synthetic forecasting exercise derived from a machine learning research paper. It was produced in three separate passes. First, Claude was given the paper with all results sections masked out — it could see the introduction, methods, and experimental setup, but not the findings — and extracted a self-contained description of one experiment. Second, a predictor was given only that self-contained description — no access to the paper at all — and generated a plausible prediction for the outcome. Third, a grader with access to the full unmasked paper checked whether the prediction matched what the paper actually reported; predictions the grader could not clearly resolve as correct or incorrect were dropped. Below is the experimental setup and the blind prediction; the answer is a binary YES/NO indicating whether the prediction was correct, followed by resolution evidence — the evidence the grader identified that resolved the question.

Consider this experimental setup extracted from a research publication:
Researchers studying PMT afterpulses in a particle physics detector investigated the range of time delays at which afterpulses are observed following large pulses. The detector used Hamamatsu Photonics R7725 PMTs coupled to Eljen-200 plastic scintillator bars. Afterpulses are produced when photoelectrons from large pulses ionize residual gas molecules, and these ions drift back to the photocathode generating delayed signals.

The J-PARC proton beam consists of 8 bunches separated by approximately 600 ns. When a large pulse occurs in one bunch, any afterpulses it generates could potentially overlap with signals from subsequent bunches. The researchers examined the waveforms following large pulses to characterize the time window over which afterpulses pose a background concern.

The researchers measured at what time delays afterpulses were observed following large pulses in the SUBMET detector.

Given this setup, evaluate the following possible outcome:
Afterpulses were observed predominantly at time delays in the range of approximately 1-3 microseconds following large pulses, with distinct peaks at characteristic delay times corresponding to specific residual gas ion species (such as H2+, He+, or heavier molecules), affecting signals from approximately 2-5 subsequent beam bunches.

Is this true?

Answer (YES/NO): NO